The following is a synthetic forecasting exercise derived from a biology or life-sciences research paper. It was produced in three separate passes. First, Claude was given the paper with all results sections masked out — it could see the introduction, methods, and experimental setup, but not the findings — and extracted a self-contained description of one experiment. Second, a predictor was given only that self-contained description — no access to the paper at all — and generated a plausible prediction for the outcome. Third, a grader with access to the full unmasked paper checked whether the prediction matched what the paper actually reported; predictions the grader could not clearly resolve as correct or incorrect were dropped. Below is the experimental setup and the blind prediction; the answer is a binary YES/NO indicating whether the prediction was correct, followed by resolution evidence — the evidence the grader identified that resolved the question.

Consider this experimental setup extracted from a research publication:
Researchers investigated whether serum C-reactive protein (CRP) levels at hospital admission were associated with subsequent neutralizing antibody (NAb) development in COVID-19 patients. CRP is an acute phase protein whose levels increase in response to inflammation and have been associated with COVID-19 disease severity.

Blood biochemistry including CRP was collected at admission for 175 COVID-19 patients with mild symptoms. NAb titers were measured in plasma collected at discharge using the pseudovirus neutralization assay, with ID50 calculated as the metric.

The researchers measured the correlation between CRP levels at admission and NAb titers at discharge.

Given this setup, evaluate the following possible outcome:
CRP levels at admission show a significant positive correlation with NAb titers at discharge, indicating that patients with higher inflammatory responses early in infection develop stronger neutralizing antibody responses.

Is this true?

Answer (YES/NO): YES